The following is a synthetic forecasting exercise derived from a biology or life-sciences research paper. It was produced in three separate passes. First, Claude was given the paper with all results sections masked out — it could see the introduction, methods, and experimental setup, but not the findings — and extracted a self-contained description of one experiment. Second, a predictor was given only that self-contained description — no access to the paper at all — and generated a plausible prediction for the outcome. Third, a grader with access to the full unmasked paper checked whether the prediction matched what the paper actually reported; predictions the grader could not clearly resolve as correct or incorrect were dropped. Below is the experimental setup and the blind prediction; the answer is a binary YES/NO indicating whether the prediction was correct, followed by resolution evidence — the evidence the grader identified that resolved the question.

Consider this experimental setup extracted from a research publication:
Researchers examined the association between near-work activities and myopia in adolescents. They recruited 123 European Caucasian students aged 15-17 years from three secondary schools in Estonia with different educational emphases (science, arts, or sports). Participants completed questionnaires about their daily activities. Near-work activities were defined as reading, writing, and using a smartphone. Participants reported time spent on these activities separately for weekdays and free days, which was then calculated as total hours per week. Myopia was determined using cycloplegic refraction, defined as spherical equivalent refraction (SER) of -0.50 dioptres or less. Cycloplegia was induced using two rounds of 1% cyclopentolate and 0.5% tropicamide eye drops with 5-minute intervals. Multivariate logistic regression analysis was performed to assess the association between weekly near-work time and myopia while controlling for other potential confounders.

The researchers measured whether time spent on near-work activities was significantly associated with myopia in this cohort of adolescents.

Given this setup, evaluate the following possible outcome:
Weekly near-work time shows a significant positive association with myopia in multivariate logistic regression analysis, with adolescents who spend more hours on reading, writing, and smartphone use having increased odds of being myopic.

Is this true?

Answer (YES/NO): NO